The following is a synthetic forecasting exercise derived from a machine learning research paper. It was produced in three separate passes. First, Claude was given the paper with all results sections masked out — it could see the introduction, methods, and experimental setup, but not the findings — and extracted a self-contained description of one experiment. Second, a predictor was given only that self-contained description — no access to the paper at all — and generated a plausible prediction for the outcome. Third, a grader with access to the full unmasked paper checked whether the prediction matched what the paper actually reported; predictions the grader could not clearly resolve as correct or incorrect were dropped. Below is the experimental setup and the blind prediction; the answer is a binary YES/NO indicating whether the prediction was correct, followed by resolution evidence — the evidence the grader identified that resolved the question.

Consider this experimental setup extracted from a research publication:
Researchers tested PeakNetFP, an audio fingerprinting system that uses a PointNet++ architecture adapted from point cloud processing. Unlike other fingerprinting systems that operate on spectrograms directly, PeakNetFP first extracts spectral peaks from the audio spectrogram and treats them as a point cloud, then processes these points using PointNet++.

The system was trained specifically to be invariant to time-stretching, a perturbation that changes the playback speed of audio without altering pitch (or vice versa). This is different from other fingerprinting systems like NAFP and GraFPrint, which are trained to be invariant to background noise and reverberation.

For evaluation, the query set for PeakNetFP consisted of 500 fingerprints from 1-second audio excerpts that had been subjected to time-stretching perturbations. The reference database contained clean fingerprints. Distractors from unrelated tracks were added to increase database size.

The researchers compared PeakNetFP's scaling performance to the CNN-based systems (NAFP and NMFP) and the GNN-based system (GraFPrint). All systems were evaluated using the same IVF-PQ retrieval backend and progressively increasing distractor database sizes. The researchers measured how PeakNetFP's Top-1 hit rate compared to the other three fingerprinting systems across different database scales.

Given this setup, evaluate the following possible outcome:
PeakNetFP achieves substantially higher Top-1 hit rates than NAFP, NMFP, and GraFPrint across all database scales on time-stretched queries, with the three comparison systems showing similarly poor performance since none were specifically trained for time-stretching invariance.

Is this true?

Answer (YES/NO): NO